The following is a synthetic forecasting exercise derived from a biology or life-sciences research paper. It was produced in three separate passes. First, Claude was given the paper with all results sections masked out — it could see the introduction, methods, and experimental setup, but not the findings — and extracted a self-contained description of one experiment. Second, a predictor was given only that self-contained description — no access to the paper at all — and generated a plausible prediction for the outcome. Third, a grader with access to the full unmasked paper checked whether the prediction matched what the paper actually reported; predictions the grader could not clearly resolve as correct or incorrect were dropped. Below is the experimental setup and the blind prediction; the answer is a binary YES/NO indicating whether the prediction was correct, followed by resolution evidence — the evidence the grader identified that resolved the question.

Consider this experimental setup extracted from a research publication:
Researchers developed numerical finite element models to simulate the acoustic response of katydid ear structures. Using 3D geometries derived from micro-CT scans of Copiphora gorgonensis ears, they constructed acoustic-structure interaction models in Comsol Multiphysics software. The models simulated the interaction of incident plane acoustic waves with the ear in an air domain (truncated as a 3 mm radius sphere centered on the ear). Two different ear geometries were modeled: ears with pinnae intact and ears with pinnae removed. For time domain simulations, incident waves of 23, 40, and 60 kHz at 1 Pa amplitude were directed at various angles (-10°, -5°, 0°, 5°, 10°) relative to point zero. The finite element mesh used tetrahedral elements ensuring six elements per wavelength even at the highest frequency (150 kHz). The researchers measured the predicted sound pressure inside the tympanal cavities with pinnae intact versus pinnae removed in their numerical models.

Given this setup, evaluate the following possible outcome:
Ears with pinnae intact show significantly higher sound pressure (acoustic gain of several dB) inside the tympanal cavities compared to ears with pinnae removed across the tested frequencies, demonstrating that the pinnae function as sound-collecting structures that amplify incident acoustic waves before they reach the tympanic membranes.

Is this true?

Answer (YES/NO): NO